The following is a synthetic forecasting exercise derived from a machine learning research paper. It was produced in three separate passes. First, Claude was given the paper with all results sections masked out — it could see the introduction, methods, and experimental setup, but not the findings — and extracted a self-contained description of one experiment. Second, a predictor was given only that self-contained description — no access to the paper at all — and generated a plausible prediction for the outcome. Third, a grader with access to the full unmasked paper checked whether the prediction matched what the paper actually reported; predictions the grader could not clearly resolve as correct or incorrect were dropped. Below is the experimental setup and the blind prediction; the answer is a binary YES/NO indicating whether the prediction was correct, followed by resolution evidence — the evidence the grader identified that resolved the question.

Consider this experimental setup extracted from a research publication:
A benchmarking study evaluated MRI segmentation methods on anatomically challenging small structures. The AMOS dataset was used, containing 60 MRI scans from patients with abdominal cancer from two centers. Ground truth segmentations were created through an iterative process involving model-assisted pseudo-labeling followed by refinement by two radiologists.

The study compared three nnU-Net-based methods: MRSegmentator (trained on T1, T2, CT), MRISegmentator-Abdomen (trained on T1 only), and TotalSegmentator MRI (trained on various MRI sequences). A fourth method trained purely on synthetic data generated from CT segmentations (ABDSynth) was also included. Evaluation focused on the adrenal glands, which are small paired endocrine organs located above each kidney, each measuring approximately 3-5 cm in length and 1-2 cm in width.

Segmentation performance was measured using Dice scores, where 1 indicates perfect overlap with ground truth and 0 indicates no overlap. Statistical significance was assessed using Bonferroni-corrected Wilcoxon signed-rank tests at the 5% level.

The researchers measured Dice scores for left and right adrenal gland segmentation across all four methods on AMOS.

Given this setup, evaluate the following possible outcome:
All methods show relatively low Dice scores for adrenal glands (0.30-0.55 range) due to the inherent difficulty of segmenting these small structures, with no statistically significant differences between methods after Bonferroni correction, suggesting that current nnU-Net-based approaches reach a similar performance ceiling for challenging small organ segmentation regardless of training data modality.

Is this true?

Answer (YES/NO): NO